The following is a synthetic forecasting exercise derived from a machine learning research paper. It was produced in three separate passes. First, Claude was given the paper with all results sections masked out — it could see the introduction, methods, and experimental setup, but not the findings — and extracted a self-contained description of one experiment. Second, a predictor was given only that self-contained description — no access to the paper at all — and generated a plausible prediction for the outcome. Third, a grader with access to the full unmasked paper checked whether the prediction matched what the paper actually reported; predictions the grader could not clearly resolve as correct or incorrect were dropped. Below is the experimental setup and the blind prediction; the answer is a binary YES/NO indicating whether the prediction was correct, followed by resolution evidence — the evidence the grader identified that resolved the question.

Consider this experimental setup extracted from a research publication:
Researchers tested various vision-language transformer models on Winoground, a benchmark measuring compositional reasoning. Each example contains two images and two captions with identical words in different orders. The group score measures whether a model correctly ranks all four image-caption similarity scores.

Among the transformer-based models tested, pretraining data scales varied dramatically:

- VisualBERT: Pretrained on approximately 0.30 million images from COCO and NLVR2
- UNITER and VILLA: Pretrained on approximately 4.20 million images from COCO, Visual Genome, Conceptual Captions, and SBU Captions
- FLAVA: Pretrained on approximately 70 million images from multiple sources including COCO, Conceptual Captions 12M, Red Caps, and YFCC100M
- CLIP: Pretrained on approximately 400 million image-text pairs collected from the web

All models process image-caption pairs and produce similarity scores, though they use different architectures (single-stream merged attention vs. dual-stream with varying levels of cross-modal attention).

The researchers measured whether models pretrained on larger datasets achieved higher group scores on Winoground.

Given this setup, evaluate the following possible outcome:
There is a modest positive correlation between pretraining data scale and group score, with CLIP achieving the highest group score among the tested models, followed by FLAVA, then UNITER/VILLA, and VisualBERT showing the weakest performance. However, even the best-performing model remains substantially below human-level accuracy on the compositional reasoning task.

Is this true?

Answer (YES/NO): NO